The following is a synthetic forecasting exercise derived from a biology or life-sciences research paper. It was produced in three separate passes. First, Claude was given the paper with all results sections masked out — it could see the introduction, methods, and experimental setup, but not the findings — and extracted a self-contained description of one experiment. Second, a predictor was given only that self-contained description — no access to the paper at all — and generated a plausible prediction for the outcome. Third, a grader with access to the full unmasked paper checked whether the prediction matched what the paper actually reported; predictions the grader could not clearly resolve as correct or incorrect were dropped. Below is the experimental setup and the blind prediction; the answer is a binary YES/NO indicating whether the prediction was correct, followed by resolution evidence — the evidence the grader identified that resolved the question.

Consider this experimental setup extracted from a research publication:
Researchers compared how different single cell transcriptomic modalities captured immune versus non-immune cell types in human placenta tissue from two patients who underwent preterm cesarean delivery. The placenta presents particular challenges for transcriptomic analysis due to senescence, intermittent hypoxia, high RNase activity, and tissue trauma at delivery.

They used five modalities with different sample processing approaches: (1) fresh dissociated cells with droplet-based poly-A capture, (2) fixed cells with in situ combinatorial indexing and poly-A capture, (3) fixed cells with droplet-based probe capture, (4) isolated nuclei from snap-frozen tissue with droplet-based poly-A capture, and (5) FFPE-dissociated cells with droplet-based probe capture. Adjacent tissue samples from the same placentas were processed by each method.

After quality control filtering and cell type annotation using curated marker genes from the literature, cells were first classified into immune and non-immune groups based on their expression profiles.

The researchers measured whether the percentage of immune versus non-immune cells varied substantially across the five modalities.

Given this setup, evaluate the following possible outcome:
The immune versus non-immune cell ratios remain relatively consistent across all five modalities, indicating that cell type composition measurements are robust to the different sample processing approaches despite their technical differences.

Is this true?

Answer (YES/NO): NO